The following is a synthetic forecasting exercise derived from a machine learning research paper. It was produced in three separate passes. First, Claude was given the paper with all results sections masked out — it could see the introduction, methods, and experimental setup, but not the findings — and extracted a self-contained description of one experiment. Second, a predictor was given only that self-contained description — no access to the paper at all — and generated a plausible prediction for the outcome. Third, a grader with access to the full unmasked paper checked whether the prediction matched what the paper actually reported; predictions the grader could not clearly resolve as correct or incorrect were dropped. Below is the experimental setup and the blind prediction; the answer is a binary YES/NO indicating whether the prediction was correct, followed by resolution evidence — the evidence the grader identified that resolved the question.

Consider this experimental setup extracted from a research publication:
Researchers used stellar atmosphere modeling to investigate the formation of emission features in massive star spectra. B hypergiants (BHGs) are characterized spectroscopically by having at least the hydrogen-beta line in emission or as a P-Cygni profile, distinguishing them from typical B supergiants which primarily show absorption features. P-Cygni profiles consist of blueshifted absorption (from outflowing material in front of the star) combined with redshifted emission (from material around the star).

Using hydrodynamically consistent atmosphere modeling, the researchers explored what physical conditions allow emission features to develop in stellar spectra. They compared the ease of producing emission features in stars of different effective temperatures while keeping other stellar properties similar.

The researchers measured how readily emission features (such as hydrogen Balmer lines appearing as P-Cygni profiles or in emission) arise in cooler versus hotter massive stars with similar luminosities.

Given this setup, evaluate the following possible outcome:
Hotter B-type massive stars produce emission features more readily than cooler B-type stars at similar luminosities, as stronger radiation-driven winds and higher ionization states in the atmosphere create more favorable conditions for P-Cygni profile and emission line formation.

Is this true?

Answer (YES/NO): NO